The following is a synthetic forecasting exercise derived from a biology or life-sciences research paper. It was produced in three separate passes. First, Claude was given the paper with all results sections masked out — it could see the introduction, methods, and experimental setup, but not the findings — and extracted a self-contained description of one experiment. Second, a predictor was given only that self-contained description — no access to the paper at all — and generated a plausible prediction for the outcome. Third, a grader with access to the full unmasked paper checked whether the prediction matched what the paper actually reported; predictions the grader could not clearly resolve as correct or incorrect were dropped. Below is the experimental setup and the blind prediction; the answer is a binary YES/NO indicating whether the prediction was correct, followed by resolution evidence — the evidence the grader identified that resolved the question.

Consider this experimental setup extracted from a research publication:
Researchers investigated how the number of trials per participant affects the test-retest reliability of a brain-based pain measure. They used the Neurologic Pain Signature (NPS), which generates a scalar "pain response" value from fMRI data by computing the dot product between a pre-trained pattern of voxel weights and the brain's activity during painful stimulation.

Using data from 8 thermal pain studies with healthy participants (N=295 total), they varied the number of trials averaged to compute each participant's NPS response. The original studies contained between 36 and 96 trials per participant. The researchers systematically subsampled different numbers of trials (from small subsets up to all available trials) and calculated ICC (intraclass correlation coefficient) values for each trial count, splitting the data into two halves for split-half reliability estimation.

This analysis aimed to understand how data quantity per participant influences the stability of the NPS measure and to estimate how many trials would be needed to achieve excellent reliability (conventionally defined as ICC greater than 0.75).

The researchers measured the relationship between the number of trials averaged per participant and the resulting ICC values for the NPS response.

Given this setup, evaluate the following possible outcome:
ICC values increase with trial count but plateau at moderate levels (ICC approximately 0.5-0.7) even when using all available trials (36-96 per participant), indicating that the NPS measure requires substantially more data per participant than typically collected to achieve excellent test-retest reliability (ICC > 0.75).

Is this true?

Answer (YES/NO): NO